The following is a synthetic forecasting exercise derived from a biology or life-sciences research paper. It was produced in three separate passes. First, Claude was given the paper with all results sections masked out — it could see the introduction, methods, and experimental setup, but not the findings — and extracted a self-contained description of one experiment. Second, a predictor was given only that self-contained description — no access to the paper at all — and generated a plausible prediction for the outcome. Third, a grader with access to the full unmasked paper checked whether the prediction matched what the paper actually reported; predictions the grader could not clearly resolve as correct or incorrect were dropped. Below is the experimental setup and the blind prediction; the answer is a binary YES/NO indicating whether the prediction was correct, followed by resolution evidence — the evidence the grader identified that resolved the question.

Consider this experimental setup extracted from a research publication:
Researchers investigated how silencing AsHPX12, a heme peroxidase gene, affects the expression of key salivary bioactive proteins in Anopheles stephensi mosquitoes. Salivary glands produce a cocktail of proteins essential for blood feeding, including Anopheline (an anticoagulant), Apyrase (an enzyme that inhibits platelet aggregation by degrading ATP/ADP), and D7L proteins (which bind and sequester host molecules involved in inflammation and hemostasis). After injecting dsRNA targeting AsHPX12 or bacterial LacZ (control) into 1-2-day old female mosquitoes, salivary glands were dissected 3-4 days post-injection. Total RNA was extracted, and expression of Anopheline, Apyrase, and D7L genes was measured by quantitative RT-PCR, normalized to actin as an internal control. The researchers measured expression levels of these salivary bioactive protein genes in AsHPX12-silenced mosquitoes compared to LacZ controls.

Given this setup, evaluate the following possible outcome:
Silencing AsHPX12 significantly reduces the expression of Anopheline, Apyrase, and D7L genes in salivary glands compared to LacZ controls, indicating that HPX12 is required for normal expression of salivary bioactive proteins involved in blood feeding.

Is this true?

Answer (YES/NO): YES